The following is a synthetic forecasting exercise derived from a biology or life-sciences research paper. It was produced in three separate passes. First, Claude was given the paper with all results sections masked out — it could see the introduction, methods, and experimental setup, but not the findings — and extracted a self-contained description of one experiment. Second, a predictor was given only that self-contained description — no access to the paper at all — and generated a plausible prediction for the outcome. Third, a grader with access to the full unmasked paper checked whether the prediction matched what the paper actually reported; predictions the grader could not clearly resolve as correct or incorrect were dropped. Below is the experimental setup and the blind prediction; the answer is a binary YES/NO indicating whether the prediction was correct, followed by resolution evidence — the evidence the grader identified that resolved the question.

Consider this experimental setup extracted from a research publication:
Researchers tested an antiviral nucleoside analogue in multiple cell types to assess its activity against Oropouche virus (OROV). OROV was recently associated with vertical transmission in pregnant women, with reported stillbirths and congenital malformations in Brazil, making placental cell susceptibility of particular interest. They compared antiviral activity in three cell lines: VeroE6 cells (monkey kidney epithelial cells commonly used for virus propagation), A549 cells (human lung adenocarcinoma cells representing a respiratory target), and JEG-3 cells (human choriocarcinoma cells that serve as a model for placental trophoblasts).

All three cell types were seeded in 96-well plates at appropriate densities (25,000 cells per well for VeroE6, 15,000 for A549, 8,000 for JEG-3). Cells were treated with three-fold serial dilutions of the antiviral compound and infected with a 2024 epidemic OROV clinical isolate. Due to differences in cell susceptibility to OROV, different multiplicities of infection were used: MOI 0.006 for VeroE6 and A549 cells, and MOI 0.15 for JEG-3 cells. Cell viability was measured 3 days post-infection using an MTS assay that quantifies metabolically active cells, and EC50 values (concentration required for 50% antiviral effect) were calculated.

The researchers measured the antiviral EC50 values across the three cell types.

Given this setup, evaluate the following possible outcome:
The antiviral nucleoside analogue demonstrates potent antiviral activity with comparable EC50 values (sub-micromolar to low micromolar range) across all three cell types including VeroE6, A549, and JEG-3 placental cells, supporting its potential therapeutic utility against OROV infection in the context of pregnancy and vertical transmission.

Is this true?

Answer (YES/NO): YES